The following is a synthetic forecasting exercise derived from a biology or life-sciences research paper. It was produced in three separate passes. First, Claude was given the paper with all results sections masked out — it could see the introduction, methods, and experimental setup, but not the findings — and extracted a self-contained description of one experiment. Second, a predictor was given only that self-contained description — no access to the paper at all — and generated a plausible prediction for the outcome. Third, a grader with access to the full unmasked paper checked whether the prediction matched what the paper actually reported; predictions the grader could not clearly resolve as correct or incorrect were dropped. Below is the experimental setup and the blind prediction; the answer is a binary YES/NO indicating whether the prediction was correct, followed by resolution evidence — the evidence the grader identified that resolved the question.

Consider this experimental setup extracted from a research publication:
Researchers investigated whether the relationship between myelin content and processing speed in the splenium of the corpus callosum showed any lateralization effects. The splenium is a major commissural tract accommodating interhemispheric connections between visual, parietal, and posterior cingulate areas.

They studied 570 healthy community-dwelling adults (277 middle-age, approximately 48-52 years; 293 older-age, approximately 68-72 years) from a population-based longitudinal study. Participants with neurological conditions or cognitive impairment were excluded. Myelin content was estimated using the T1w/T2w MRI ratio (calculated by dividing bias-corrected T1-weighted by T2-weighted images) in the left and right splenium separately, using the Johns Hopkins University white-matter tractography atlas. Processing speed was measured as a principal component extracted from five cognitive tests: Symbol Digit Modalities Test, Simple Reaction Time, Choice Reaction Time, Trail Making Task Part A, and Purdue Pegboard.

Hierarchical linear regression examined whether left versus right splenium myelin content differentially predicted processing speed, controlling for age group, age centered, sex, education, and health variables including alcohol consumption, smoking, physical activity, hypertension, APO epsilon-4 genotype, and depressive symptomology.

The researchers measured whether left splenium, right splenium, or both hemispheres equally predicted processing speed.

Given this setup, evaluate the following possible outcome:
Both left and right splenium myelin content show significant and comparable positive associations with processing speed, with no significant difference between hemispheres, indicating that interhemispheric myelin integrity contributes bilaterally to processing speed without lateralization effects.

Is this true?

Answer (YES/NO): NO